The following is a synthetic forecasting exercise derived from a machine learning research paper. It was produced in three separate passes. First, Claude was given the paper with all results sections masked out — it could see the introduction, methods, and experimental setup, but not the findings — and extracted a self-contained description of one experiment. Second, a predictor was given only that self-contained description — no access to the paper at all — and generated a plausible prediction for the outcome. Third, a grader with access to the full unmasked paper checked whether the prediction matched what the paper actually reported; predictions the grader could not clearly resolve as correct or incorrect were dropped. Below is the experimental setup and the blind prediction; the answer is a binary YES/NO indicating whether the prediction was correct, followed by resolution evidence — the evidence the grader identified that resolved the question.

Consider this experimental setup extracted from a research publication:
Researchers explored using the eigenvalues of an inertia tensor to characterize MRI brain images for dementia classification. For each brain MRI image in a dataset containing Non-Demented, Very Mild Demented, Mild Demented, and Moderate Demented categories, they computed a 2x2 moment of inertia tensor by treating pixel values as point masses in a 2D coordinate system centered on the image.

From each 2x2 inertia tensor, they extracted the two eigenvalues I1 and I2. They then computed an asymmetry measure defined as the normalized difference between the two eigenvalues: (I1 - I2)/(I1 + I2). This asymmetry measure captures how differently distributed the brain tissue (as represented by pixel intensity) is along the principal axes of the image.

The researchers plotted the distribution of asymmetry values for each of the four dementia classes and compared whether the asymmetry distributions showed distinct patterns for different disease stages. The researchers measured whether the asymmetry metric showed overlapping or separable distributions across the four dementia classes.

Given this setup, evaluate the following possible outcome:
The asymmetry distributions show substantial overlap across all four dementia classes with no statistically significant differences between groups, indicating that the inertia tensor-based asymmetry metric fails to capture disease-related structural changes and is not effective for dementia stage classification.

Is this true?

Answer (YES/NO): NO